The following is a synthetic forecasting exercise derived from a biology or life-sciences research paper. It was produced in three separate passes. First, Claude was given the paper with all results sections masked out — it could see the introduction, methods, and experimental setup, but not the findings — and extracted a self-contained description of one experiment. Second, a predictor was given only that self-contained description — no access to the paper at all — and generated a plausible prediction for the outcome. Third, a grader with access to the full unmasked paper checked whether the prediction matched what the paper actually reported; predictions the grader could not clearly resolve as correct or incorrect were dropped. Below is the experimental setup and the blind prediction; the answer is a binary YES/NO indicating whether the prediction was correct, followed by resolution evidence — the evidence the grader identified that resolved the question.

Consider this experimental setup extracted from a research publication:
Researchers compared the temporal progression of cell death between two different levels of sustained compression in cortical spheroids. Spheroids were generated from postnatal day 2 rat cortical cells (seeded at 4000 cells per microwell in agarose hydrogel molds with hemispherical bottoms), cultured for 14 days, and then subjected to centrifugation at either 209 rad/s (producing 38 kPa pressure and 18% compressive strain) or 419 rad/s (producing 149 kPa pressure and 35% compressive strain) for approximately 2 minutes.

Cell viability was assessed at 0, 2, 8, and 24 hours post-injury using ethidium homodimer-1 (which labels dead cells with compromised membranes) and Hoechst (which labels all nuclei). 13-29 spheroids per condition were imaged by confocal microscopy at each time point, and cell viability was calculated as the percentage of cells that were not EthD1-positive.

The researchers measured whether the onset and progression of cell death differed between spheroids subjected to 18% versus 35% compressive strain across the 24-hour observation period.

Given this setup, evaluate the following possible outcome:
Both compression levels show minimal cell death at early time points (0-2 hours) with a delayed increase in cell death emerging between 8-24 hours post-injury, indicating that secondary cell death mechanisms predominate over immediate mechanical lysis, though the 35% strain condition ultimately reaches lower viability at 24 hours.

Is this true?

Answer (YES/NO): NO